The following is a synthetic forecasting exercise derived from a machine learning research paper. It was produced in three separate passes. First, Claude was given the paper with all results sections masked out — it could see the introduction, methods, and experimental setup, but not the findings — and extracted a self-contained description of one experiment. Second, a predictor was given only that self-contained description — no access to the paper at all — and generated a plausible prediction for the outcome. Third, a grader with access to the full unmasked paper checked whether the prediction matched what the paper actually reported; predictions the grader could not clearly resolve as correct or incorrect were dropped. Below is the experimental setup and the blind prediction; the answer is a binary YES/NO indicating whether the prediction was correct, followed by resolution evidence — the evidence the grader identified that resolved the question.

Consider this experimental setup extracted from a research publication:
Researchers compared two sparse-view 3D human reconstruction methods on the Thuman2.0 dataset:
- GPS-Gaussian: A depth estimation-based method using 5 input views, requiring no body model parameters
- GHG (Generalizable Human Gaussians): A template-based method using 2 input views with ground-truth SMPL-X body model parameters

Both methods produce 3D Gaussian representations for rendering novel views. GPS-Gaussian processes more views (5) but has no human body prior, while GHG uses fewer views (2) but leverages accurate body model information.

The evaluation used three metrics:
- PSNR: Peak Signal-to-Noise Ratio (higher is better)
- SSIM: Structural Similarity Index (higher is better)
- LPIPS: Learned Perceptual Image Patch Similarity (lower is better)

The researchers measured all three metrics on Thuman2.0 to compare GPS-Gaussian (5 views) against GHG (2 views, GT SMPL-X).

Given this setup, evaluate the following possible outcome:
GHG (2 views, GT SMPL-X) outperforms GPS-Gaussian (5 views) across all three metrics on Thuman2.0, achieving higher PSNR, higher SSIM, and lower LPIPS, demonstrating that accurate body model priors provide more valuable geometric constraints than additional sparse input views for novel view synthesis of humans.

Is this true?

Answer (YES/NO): NO